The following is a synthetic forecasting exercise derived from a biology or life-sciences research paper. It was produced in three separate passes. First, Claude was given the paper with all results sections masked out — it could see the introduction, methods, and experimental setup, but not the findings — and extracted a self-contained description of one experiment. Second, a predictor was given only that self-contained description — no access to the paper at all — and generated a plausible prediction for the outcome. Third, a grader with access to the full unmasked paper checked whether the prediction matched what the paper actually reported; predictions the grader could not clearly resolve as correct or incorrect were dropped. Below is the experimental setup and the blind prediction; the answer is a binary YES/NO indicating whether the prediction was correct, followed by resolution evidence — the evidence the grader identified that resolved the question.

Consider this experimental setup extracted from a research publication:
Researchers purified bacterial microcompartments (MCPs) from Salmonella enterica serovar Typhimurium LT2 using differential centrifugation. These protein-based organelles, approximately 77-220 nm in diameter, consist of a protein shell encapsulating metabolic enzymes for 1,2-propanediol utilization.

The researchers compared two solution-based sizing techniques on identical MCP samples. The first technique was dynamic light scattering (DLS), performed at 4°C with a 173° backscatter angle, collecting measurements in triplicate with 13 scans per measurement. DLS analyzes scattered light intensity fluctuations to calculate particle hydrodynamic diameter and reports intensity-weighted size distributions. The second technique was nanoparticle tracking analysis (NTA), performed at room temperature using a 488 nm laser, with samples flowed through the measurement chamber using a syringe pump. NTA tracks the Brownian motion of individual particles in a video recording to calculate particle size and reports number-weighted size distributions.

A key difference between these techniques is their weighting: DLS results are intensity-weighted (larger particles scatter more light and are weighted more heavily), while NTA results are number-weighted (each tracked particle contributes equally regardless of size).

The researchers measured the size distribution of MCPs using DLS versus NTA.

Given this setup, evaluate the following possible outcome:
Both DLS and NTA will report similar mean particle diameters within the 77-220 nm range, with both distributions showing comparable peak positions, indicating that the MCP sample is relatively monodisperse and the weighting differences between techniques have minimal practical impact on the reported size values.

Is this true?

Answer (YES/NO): NO